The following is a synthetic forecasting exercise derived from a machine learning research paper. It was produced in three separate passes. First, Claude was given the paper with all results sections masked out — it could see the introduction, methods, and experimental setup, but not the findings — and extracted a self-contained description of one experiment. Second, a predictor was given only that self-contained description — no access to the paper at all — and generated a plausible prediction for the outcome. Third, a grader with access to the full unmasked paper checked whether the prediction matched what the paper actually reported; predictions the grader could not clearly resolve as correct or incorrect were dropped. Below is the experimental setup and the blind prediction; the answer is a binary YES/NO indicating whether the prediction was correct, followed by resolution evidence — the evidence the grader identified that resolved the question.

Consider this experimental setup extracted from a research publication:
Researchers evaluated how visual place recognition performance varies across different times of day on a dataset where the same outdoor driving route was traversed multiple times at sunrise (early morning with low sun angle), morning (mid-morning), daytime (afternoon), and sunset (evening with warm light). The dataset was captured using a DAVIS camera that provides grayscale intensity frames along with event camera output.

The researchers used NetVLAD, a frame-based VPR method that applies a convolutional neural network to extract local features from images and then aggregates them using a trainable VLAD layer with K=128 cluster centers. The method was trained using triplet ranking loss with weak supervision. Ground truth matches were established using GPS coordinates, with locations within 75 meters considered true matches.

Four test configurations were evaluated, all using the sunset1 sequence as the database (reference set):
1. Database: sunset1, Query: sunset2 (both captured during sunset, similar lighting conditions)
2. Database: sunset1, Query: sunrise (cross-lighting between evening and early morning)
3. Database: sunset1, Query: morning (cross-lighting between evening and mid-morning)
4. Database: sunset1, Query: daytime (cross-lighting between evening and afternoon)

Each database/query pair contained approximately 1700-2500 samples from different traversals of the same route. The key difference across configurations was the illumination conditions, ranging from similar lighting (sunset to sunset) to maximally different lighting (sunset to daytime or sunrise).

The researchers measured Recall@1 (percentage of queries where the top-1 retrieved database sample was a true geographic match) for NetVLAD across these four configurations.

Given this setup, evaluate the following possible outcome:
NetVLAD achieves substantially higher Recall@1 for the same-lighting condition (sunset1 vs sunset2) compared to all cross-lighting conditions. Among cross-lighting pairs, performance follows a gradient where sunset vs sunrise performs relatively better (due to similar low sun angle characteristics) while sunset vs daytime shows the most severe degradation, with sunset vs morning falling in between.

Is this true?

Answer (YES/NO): YES